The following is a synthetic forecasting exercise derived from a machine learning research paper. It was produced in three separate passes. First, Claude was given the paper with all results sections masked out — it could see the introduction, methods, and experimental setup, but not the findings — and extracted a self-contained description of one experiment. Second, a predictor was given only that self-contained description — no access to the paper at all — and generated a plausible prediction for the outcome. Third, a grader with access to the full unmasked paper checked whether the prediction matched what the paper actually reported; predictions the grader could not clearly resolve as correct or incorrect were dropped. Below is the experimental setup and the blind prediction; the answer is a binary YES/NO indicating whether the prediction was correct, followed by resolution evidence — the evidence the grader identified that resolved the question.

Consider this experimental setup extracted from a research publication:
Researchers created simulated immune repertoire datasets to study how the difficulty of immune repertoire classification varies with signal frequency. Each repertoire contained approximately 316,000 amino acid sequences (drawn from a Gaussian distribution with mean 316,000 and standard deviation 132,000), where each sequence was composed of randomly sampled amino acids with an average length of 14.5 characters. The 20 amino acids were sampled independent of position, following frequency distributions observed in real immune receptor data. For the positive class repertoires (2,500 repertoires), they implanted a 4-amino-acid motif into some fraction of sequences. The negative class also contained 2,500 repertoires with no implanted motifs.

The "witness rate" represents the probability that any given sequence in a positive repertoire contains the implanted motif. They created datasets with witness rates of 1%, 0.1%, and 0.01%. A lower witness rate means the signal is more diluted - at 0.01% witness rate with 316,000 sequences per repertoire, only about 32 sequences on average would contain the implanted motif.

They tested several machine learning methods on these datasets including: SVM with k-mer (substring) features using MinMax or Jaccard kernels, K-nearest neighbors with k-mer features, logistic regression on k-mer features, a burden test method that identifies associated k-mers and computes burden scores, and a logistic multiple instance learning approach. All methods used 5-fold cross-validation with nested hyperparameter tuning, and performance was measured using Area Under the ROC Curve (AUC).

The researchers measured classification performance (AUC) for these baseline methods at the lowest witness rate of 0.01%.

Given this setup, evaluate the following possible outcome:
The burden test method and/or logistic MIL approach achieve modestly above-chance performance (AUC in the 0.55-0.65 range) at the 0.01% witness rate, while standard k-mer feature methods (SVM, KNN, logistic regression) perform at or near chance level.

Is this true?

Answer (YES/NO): NO